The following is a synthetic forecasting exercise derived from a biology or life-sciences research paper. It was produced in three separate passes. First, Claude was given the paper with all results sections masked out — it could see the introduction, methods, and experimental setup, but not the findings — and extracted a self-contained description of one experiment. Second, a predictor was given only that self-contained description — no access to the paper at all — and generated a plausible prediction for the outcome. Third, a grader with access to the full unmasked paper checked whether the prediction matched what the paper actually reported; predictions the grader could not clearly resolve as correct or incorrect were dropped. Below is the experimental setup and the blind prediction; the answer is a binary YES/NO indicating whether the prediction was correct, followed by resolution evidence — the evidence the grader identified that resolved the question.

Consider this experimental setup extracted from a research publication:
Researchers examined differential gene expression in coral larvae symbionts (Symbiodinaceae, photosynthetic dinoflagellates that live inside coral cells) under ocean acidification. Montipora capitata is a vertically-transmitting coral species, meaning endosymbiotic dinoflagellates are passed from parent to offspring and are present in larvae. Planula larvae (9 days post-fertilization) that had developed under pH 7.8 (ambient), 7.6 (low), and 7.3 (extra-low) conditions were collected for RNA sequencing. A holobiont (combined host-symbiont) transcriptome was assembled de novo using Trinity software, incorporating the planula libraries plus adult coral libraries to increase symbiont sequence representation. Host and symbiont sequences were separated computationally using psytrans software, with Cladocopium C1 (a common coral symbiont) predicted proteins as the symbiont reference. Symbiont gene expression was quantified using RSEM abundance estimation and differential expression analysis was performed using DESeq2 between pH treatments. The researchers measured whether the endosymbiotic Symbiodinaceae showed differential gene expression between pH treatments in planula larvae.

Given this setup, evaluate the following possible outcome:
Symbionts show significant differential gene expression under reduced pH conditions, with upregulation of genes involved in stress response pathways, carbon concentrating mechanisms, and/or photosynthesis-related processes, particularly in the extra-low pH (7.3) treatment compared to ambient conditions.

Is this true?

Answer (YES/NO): NO